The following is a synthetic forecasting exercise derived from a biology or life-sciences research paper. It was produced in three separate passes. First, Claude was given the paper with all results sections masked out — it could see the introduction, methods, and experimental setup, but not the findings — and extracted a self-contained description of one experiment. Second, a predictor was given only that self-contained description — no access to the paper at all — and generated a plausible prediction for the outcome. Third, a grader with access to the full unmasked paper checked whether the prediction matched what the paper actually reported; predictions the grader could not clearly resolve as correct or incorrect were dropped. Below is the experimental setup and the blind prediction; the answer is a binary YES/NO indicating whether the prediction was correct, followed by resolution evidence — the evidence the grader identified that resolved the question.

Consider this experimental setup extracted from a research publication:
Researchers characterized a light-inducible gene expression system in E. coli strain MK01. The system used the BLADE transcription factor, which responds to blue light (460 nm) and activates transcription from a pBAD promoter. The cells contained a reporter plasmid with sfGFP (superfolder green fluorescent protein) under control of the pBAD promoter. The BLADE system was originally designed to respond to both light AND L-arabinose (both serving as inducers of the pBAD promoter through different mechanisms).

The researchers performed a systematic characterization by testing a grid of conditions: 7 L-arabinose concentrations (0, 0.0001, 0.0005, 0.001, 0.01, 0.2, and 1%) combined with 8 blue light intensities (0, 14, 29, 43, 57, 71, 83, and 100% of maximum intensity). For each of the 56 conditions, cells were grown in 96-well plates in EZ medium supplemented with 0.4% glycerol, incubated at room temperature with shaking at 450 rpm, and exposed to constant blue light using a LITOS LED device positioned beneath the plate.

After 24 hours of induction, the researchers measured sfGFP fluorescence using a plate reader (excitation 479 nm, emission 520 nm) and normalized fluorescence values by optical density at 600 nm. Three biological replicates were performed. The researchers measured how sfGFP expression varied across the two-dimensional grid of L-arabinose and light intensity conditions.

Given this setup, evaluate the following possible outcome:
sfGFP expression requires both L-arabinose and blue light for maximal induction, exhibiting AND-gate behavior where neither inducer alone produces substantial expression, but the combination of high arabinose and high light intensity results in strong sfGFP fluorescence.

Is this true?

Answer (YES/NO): NO